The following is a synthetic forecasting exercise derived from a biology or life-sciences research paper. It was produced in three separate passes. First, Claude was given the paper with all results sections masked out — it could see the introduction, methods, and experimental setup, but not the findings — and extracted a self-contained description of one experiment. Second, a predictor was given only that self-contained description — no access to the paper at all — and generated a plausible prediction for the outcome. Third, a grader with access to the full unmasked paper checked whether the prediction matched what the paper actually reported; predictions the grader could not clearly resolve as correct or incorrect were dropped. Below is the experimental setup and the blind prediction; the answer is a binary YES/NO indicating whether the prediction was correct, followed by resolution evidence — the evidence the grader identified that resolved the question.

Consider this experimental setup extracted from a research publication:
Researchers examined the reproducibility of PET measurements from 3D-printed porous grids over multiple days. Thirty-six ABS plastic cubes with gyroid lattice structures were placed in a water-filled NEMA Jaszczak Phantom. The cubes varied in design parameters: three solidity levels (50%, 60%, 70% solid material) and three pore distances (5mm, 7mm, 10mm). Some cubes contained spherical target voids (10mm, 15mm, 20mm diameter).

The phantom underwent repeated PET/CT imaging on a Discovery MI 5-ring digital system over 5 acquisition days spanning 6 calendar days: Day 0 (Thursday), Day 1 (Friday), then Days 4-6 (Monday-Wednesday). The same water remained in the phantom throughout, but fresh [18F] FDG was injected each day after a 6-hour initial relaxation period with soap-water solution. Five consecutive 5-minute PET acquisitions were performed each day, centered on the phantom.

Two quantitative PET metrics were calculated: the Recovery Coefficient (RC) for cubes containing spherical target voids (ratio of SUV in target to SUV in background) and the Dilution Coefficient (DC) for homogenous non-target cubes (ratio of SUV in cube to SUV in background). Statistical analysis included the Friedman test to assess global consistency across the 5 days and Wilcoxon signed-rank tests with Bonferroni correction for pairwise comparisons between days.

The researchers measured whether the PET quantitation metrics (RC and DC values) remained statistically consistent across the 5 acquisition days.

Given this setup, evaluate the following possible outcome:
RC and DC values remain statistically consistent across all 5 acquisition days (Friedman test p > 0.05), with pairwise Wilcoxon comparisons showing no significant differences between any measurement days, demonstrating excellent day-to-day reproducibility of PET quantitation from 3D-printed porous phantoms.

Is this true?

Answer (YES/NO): NO